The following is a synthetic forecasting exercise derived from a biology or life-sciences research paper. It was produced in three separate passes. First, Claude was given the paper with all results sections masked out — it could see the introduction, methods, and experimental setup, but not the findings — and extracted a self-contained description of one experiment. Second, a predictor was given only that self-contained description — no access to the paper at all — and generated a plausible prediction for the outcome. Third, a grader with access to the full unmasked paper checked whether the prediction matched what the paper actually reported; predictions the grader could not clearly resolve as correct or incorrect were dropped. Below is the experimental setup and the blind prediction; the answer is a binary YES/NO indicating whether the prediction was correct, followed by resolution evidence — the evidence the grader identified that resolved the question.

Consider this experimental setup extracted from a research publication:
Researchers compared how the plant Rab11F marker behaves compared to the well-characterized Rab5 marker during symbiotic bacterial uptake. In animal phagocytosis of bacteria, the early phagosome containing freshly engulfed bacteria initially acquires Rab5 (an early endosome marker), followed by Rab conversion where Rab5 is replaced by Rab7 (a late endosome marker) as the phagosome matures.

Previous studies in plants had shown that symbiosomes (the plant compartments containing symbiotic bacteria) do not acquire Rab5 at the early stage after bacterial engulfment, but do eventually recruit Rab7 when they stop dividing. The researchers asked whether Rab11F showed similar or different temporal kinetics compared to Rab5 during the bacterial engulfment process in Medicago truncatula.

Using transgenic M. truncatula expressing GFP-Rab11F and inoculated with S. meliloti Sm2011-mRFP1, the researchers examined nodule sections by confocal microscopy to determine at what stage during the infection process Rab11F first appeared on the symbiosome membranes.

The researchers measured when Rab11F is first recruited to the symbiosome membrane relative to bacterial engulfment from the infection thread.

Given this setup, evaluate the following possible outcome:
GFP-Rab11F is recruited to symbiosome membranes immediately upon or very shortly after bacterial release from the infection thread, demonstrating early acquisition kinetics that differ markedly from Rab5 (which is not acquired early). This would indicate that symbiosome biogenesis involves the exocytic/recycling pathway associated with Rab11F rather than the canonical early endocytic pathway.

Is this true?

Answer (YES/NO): YES